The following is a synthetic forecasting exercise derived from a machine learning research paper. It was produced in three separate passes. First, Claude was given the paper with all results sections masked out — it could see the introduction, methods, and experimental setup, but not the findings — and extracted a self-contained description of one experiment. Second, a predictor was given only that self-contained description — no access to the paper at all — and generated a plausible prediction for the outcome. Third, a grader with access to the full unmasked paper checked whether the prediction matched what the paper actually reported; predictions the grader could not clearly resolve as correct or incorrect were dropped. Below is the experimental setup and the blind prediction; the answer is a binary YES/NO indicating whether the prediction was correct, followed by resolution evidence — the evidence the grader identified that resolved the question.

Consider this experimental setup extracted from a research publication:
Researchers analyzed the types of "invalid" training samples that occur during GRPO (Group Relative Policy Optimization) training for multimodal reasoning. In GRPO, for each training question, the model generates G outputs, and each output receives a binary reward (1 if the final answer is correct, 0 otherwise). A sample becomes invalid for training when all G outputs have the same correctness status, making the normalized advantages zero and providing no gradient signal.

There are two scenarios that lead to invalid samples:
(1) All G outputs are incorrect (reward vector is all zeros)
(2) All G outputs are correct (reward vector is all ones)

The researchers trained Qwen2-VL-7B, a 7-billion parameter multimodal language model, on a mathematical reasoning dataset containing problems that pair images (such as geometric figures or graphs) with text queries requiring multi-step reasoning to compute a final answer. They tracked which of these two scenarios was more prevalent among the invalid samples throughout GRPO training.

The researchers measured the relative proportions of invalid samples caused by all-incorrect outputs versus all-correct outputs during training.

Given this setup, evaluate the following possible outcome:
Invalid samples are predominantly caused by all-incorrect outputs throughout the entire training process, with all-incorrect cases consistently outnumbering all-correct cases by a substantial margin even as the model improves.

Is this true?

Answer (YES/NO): YES